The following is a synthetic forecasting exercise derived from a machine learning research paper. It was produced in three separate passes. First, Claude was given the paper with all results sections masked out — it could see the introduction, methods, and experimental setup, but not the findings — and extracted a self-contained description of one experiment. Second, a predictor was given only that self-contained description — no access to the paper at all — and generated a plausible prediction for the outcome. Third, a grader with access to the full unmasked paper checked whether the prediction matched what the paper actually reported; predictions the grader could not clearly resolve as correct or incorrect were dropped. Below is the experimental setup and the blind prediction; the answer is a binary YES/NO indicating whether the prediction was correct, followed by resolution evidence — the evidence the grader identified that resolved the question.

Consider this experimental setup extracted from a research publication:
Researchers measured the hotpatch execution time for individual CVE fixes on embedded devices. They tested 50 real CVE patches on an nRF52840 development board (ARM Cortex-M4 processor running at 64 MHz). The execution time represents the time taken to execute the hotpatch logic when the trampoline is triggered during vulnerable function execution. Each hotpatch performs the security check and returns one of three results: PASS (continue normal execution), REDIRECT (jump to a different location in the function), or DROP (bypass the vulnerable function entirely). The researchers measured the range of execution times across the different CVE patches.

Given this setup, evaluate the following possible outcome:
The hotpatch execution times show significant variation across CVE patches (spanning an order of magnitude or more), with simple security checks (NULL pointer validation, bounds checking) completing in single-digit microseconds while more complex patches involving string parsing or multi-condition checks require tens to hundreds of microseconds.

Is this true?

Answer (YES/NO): NO